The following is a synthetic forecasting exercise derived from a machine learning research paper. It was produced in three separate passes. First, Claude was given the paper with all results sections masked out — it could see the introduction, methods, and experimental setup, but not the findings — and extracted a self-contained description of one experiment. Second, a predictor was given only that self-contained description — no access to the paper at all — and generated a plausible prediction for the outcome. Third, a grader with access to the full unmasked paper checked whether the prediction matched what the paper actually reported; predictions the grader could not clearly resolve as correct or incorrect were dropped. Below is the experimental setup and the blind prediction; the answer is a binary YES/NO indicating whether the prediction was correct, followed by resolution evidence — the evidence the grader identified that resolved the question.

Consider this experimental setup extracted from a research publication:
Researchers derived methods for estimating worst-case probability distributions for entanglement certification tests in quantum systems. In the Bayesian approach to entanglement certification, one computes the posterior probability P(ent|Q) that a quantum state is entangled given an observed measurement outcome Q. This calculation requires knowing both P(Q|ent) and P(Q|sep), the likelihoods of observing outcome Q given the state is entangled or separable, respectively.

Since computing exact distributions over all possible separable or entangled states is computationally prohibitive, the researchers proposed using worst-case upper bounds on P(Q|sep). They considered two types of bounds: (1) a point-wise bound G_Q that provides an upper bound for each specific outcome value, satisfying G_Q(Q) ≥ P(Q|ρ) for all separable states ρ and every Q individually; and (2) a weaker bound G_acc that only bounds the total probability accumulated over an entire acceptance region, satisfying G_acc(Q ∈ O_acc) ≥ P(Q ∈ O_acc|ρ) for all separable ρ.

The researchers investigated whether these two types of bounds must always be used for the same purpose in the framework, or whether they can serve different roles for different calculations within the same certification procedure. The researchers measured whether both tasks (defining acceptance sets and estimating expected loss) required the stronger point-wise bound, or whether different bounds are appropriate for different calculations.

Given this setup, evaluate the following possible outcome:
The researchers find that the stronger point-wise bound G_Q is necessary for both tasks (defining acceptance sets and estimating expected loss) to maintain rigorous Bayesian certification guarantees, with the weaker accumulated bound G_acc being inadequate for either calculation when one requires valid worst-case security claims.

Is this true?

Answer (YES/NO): NO